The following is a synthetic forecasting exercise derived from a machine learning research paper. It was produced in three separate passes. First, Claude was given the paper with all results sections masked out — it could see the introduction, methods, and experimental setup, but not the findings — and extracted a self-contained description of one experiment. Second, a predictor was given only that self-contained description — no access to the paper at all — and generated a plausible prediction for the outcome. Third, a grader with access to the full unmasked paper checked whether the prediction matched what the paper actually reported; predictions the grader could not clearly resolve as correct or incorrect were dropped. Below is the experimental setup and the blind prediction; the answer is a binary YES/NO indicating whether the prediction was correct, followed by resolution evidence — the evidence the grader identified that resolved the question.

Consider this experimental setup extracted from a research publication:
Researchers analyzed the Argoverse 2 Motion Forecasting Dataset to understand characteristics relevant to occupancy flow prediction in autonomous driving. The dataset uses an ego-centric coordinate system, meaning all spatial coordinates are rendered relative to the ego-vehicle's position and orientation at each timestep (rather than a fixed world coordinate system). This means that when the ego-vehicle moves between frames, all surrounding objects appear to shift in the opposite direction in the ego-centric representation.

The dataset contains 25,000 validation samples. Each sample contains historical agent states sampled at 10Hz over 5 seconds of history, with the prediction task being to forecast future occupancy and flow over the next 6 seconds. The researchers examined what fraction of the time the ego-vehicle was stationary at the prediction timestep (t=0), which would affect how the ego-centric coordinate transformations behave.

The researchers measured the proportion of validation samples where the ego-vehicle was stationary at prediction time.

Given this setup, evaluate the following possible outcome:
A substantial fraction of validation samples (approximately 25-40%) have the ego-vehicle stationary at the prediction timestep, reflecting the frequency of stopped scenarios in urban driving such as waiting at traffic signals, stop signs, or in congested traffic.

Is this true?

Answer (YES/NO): YES